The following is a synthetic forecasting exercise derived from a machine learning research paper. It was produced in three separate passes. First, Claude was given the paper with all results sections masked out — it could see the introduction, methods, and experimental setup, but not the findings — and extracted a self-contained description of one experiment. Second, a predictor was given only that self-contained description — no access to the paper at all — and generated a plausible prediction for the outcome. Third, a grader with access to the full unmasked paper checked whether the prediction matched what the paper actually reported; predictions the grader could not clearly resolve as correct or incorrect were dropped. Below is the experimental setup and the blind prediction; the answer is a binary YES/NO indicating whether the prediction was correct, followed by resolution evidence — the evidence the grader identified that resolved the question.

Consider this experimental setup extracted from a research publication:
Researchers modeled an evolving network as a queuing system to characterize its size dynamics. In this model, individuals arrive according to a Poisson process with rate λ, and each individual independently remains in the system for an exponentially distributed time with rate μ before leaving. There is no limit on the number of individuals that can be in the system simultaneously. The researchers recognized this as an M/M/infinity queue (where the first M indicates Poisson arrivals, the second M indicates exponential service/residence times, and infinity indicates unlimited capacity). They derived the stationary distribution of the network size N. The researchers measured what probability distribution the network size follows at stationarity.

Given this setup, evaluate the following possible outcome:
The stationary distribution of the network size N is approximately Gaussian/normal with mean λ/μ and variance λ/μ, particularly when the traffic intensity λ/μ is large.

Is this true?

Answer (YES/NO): NO